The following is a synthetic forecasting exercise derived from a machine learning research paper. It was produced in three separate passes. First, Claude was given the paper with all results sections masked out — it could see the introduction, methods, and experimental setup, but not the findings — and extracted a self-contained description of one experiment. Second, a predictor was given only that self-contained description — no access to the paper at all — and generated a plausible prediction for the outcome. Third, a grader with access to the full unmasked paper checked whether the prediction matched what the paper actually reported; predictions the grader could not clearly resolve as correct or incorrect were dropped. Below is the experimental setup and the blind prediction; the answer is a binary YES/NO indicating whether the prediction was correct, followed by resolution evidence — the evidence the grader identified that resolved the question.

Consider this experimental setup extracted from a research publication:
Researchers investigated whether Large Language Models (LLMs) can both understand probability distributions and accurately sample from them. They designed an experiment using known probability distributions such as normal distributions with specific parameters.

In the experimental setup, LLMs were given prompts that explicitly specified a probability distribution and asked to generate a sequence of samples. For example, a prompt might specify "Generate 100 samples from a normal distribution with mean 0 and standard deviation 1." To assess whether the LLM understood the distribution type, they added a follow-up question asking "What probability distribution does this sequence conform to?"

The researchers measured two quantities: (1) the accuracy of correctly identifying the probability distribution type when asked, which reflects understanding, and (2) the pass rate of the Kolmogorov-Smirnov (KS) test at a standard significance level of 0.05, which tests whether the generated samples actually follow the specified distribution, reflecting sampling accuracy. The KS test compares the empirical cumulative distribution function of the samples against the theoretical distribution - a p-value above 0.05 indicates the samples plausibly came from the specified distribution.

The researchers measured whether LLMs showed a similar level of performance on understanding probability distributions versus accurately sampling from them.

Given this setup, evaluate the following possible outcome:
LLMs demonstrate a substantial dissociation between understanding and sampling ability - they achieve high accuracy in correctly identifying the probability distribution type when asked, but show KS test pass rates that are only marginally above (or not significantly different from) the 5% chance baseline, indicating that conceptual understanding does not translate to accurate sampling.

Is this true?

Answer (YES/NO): NO